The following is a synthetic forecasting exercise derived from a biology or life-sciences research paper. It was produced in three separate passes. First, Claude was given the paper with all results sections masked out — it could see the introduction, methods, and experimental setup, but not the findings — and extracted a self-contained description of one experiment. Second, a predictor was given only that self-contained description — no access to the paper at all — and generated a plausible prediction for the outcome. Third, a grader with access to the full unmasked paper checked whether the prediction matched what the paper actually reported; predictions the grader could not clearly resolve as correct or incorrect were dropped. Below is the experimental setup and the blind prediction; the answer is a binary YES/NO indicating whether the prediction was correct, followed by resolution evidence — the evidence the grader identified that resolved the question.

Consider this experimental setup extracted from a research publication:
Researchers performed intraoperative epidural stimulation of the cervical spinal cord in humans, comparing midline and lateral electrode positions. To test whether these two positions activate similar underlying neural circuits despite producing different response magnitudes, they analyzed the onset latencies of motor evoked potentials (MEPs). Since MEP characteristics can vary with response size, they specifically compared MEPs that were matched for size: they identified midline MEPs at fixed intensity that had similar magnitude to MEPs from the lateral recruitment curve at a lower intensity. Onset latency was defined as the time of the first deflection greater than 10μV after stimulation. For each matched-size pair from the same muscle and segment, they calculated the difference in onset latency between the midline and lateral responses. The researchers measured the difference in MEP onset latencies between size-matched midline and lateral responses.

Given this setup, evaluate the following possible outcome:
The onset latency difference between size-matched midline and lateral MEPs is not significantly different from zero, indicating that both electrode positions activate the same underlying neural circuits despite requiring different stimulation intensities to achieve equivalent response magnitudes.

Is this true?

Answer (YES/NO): YES